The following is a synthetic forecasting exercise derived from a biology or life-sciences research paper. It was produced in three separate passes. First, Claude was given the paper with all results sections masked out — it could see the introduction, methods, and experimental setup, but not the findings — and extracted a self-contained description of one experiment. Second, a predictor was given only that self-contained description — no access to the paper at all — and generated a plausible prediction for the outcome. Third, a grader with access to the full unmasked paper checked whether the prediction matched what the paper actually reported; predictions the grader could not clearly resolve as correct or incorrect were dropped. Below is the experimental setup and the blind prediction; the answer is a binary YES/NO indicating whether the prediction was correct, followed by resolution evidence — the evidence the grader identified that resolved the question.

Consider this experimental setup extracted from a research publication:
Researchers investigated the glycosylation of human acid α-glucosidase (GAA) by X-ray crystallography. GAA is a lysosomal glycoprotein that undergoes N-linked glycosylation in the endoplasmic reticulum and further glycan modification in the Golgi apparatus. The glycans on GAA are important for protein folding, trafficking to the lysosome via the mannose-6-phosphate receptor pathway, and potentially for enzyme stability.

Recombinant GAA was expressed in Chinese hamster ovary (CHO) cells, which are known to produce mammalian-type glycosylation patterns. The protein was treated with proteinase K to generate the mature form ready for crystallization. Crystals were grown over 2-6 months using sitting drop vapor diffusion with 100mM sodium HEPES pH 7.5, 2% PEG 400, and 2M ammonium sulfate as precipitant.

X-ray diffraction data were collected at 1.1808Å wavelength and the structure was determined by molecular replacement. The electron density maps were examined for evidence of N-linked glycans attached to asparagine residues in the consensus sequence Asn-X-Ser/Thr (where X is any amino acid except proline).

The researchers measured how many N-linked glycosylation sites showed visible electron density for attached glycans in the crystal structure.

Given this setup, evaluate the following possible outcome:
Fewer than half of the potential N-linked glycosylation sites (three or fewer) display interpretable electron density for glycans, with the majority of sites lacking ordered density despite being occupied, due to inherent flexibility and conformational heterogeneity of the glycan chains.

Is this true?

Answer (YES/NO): NO